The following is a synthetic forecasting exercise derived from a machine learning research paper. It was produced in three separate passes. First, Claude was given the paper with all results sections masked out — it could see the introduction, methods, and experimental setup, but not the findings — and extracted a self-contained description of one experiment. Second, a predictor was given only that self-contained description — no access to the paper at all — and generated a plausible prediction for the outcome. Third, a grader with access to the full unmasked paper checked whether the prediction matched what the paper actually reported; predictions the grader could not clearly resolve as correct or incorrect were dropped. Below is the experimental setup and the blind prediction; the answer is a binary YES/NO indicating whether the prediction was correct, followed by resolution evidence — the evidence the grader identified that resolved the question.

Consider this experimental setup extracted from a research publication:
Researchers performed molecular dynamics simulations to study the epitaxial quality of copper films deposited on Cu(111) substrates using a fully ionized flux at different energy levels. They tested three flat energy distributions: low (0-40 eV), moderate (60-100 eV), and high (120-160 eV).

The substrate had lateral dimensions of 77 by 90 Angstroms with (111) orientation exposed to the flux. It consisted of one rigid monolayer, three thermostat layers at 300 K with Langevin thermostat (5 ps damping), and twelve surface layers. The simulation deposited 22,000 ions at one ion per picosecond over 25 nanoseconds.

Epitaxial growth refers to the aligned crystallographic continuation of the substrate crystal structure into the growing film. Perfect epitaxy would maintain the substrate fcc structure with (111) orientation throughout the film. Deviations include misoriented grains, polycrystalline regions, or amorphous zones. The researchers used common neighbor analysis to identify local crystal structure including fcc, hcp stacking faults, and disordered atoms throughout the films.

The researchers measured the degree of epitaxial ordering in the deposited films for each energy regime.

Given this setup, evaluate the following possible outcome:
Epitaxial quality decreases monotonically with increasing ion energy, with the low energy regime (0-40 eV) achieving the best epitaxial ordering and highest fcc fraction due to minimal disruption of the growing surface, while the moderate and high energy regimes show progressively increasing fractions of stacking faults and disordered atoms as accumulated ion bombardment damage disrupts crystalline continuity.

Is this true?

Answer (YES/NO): NO